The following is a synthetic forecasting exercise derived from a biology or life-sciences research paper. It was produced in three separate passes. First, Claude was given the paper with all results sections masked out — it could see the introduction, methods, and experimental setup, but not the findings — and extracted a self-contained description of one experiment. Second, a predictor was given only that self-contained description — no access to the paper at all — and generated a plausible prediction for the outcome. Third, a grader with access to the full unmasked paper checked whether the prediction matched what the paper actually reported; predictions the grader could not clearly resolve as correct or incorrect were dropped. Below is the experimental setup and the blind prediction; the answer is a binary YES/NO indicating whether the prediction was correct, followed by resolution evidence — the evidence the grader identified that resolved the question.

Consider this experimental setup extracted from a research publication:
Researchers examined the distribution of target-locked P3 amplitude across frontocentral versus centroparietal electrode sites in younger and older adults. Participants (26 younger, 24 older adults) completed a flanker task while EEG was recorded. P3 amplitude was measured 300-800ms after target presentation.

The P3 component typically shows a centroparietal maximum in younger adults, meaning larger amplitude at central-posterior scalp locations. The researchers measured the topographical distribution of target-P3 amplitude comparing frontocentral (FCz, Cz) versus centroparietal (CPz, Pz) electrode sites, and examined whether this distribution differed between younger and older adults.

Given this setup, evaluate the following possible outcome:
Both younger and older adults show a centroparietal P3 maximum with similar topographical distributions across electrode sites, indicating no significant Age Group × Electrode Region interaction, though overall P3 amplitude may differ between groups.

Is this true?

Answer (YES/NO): YES